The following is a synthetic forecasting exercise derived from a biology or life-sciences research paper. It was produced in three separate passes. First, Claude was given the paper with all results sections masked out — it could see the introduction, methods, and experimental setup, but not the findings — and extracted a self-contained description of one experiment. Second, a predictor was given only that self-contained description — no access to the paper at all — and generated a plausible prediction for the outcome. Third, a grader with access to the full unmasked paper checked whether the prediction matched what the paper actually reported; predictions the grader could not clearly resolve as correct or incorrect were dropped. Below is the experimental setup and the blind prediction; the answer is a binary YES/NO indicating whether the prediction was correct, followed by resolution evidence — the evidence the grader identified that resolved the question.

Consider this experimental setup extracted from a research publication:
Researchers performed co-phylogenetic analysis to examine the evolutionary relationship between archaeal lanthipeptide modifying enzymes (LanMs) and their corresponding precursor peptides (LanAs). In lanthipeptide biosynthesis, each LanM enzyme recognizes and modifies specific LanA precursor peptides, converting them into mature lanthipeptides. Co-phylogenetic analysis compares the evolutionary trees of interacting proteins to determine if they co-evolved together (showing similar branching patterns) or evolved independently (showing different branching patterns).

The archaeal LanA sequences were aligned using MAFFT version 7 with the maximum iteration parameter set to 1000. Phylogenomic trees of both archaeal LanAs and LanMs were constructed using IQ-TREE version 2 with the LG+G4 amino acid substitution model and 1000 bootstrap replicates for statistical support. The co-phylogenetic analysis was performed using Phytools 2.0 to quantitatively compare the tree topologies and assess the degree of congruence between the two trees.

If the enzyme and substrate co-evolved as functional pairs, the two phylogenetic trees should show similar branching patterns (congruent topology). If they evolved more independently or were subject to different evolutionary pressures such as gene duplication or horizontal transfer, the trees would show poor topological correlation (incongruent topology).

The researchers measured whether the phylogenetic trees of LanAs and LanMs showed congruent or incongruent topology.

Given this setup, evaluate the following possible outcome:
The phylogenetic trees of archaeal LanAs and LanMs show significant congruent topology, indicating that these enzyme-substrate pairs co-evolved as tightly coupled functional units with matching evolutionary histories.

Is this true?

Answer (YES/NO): YES